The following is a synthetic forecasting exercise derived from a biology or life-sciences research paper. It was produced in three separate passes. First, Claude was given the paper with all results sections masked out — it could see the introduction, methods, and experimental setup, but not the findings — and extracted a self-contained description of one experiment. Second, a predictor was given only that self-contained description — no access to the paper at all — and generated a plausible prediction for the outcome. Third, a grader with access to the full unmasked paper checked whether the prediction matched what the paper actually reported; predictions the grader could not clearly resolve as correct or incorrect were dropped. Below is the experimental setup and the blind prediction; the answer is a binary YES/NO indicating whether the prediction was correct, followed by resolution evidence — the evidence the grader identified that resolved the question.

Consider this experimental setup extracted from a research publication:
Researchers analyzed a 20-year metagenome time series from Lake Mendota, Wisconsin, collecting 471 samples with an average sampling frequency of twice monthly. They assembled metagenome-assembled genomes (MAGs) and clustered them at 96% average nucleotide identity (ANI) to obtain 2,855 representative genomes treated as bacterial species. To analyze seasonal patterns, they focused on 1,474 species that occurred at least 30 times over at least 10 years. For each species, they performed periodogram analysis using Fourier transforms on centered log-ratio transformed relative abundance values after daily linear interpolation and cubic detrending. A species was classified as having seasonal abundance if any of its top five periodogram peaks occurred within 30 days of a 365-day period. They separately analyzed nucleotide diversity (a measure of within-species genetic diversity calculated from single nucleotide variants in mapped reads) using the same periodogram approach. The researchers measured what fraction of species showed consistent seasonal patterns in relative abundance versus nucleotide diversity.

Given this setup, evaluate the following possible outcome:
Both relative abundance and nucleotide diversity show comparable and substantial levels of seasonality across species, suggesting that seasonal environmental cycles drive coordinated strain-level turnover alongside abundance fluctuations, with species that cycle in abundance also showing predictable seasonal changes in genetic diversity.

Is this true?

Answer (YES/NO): NO